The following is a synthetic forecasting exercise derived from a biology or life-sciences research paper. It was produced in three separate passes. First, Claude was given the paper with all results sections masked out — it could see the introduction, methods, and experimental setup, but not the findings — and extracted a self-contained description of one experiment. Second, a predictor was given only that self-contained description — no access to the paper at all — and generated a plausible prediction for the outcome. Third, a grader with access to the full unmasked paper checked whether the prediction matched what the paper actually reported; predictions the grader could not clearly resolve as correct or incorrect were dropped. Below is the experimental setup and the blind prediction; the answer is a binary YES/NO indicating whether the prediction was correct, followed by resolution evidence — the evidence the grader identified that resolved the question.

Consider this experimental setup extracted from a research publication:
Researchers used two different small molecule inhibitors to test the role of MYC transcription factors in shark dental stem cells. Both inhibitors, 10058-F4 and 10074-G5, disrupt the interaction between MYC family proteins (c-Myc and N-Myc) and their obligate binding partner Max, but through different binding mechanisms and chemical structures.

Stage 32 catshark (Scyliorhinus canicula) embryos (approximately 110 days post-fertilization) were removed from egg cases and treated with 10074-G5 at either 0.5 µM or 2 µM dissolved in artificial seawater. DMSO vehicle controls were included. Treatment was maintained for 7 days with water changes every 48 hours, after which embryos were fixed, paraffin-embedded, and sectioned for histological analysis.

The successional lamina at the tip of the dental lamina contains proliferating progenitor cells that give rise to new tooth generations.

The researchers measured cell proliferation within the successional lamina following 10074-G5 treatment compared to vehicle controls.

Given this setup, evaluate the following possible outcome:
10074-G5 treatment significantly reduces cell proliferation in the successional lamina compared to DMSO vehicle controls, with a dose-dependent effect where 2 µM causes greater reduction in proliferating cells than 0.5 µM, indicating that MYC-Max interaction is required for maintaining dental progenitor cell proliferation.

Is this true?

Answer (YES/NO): NO